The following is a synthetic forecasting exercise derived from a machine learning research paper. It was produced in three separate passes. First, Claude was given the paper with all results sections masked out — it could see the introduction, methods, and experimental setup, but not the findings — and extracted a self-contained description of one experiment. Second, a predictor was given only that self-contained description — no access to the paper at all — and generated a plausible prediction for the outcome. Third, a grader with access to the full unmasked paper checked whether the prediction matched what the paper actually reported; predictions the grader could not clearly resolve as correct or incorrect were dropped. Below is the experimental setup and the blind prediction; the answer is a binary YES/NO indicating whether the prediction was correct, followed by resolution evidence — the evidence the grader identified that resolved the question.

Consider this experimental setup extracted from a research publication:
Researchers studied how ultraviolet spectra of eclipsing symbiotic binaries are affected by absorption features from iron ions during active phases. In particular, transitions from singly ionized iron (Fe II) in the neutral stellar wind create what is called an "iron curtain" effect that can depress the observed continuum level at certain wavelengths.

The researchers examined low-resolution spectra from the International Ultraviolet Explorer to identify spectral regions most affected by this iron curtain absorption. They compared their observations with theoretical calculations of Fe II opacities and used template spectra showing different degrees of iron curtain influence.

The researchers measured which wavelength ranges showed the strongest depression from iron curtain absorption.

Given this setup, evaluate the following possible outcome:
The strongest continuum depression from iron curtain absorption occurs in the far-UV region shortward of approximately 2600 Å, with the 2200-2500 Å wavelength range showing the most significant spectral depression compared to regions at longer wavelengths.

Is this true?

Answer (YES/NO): NO